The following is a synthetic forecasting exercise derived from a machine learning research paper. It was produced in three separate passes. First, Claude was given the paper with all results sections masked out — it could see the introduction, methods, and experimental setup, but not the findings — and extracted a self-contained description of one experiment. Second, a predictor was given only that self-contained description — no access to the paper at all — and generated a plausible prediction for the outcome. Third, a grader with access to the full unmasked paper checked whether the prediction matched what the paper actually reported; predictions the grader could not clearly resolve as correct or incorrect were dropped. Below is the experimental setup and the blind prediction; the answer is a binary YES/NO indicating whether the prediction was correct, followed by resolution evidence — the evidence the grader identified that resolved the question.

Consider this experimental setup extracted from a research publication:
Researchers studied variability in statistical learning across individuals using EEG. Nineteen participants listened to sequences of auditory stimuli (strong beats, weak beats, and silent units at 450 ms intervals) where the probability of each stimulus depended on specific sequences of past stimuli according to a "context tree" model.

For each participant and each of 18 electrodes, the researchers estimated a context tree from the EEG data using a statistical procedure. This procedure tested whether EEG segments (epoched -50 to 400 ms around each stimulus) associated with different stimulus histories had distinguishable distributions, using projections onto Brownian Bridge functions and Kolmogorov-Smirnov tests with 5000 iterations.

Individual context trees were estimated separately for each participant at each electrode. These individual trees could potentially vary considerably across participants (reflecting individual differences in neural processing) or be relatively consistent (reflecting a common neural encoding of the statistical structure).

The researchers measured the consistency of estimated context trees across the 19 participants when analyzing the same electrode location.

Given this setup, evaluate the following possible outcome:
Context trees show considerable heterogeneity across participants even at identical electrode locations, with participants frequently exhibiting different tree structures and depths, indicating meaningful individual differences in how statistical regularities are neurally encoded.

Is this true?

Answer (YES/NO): NO